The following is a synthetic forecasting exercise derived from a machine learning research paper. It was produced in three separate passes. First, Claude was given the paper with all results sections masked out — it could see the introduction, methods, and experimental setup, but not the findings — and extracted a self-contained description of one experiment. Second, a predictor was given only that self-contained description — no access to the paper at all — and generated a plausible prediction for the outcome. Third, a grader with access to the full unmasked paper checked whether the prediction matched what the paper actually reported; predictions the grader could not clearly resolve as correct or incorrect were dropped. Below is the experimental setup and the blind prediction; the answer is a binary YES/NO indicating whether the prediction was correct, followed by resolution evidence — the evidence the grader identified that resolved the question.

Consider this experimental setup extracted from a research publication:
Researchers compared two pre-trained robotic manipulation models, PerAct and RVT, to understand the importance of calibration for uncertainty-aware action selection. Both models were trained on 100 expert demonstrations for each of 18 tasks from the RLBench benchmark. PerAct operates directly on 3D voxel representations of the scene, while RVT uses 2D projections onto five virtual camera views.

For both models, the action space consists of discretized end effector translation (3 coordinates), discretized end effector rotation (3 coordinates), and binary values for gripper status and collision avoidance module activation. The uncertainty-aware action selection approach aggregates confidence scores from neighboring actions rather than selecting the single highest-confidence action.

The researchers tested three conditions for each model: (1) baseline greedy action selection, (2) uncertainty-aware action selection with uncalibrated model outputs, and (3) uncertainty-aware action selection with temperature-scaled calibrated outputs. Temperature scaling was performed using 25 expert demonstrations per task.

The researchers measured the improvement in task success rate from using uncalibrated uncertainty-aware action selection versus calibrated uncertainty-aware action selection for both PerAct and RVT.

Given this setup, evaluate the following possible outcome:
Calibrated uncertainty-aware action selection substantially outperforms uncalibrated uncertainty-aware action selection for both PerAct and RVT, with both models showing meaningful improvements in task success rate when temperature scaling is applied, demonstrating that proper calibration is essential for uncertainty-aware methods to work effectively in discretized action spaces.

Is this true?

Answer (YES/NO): YES